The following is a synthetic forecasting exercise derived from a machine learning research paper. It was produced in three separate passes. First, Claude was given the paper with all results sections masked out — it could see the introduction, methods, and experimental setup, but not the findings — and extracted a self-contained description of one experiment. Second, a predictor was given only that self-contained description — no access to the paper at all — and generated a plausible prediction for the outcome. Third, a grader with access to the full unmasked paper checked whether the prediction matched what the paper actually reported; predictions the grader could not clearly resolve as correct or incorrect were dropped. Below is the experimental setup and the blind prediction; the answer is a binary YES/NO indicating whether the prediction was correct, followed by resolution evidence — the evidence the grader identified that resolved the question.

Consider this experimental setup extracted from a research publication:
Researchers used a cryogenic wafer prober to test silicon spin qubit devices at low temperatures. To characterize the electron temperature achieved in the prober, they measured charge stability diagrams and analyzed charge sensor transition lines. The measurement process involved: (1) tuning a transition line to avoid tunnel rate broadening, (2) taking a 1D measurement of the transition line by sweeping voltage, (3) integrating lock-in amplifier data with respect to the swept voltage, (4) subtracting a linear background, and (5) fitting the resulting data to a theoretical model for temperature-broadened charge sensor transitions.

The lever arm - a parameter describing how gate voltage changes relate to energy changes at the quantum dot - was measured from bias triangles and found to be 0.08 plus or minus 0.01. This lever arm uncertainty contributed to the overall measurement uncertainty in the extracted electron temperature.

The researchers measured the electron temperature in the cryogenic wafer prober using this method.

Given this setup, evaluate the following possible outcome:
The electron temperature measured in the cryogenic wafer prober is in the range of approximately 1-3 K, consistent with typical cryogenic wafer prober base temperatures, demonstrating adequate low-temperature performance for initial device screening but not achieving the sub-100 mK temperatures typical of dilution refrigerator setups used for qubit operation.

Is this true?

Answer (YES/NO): YES